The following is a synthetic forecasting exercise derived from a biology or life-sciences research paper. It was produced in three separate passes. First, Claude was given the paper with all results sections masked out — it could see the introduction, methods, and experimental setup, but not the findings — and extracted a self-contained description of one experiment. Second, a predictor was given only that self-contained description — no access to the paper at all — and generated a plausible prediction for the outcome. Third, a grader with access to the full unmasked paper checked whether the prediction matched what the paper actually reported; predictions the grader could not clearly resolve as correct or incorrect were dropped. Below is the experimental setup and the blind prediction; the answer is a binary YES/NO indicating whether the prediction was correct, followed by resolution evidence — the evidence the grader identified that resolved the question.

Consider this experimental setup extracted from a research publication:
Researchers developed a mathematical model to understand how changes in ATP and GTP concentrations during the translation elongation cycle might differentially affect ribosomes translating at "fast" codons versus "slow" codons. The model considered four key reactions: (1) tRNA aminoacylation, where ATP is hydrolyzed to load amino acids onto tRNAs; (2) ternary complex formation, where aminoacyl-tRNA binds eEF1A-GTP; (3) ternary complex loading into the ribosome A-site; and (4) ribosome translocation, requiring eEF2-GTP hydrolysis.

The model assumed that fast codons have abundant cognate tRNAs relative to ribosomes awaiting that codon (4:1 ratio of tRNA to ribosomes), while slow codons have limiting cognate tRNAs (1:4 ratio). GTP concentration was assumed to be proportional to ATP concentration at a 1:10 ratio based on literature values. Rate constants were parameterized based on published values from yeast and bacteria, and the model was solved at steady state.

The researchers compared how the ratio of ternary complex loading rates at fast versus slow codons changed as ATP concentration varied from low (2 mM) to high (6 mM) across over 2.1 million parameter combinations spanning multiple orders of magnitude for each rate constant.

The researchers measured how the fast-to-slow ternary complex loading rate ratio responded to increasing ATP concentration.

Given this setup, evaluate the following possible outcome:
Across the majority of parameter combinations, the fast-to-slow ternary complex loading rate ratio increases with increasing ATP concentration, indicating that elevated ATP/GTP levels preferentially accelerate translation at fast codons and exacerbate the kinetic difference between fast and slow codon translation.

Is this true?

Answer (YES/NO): NO